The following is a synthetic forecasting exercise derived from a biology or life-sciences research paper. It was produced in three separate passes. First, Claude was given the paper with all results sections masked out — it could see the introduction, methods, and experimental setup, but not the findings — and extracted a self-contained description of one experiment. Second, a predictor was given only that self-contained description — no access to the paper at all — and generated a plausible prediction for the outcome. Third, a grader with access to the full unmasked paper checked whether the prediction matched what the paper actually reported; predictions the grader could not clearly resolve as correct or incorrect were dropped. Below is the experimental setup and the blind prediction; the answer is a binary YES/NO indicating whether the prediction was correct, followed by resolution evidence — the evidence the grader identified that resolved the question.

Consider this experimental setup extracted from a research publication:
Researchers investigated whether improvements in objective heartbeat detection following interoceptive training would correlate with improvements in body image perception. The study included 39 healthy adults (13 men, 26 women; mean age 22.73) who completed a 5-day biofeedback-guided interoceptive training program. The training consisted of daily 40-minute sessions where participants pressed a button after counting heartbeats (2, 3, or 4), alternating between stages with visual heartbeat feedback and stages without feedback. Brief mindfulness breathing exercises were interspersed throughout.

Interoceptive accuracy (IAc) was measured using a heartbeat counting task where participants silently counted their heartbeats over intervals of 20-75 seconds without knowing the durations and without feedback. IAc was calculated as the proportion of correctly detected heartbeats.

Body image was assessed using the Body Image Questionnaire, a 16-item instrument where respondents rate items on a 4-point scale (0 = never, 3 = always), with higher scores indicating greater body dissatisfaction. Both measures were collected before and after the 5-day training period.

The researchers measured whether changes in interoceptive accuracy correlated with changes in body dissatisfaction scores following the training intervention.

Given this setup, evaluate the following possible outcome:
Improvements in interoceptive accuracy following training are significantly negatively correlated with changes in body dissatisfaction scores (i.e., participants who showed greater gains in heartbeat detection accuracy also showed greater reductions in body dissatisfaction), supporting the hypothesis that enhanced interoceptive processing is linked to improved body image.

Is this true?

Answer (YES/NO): NO